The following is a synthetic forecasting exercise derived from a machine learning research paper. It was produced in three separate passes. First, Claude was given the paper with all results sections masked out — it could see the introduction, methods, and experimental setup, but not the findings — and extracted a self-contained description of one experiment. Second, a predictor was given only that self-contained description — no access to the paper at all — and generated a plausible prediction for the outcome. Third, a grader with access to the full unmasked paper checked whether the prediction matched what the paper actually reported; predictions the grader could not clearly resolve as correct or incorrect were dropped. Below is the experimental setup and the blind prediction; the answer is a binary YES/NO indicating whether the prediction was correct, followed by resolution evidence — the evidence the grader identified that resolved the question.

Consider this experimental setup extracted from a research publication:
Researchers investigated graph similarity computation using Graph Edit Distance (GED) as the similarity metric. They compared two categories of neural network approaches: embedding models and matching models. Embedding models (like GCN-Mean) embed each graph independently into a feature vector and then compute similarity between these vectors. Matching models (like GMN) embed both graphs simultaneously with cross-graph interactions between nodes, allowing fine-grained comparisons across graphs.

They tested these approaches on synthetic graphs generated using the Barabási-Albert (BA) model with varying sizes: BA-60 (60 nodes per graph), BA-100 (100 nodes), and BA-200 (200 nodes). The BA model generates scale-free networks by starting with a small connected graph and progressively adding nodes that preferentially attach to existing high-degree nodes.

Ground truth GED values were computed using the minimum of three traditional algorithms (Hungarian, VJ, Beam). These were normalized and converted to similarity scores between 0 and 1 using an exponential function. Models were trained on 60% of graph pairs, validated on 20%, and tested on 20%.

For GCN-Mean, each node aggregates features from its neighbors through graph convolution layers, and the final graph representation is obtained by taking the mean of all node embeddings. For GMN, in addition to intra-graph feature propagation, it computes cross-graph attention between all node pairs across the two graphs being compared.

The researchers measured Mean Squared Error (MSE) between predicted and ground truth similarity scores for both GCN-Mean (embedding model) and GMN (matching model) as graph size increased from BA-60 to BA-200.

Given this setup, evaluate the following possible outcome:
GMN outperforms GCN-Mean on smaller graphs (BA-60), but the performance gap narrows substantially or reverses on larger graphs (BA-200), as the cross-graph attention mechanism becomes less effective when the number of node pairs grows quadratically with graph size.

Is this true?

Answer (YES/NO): NO